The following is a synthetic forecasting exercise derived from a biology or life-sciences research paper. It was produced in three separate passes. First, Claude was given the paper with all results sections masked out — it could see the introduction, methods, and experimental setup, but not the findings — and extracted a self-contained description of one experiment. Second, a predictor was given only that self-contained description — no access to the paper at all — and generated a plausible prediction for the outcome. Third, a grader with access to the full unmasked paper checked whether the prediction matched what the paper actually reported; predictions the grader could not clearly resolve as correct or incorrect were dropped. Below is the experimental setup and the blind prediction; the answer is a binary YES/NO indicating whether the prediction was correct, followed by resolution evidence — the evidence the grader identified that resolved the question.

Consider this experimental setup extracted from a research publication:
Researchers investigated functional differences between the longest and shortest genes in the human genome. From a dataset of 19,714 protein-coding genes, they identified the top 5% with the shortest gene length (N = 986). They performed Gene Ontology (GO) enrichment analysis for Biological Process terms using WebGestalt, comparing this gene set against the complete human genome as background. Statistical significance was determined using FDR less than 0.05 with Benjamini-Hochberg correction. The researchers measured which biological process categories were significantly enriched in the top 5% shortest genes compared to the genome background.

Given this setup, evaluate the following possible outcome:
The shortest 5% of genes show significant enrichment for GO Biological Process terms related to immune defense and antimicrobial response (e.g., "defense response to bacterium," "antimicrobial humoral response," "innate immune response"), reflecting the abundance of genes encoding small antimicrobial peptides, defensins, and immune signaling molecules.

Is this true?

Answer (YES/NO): YES